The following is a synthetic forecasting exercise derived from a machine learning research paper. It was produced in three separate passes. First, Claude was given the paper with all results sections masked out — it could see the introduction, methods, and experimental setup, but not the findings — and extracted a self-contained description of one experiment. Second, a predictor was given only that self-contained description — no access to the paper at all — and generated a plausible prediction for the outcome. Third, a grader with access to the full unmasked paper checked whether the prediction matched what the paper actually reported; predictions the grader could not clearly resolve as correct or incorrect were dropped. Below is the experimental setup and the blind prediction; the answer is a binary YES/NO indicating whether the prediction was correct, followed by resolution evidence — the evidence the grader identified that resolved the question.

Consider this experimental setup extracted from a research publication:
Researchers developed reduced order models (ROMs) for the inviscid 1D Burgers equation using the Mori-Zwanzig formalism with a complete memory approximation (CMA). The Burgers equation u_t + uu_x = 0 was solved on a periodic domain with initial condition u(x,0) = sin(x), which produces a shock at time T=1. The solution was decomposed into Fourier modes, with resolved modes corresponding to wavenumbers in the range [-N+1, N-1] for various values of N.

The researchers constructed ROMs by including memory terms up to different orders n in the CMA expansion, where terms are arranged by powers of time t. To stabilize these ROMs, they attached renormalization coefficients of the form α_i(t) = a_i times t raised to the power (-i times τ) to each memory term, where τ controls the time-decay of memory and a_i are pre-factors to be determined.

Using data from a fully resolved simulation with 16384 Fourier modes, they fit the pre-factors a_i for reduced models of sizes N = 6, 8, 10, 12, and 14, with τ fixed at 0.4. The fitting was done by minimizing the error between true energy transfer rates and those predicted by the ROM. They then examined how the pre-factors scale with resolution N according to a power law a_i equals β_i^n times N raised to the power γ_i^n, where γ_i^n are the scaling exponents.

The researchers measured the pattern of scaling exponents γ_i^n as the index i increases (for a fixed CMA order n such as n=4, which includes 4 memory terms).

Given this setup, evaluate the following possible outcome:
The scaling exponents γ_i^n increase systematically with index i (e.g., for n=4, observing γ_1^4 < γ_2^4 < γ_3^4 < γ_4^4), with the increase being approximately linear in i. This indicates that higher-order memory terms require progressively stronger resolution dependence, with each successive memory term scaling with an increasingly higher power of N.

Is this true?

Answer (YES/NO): NO